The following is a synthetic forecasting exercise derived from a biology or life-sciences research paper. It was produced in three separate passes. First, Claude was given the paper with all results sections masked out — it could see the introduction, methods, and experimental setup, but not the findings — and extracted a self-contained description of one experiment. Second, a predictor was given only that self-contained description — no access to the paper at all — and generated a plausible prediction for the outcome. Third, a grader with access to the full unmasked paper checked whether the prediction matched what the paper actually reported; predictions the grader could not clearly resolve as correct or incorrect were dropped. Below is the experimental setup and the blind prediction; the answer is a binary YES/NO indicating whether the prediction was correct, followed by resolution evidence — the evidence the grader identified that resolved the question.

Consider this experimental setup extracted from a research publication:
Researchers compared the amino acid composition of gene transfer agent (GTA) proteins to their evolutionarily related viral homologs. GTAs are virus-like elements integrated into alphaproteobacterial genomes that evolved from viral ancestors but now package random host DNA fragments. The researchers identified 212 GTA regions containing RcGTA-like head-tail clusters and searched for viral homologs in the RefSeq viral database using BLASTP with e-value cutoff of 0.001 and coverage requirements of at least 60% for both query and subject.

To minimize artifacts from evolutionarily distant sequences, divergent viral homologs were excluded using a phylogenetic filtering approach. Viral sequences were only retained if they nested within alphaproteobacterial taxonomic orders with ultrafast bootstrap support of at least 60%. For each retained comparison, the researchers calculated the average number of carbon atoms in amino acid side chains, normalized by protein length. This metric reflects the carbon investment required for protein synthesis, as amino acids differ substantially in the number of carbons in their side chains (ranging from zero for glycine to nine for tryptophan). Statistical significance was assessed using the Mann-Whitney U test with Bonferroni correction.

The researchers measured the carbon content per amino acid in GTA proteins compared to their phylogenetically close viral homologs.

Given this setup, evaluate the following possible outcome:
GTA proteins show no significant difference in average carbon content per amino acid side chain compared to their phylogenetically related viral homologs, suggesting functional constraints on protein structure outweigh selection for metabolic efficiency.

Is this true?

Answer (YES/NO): NO